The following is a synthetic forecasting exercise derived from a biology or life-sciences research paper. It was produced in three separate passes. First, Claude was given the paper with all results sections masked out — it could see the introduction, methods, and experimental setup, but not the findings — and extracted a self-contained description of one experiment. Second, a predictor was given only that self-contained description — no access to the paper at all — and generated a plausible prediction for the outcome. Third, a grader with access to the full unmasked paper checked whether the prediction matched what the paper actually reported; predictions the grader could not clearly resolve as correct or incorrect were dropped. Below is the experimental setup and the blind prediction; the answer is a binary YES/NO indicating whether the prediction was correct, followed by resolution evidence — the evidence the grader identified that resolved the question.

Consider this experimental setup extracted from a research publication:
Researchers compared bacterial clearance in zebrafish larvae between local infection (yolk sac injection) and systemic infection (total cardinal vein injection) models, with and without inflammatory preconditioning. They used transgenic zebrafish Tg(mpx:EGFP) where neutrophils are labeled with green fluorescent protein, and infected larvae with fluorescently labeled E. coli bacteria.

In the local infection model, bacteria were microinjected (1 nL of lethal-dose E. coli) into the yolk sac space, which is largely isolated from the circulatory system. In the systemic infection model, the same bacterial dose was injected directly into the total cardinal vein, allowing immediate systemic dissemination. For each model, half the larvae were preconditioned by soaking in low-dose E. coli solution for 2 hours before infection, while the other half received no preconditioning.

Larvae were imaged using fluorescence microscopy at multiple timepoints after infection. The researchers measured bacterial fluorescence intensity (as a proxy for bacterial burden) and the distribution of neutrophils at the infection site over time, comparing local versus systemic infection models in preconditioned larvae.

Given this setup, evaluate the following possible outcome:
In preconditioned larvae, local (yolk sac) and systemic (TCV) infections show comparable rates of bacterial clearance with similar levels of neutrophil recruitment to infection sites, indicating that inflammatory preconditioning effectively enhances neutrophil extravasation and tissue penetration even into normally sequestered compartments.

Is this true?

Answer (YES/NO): YES